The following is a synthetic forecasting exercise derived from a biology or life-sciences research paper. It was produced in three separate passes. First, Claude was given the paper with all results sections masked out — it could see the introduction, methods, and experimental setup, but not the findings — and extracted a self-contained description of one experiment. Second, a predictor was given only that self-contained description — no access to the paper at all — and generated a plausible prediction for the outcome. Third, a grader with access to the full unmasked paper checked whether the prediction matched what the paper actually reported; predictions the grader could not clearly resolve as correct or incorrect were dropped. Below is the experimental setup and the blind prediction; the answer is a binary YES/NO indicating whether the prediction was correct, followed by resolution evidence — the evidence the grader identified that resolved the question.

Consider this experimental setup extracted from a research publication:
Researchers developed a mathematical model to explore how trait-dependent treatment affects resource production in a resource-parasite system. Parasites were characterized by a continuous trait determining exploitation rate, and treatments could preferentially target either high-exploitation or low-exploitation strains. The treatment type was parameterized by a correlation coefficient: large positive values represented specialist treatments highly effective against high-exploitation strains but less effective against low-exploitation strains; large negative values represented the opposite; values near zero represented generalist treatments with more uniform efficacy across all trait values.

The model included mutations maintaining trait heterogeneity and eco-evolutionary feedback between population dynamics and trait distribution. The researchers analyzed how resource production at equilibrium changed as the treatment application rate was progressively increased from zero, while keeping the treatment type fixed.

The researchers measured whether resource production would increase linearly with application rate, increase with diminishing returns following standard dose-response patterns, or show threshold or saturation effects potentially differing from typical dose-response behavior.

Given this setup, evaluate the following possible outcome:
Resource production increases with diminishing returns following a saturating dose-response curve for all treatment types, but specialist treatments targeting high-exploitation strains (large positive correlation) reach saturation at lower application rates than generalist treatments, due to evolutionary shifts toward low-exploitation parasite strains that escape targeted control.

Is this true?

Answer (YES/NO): NO